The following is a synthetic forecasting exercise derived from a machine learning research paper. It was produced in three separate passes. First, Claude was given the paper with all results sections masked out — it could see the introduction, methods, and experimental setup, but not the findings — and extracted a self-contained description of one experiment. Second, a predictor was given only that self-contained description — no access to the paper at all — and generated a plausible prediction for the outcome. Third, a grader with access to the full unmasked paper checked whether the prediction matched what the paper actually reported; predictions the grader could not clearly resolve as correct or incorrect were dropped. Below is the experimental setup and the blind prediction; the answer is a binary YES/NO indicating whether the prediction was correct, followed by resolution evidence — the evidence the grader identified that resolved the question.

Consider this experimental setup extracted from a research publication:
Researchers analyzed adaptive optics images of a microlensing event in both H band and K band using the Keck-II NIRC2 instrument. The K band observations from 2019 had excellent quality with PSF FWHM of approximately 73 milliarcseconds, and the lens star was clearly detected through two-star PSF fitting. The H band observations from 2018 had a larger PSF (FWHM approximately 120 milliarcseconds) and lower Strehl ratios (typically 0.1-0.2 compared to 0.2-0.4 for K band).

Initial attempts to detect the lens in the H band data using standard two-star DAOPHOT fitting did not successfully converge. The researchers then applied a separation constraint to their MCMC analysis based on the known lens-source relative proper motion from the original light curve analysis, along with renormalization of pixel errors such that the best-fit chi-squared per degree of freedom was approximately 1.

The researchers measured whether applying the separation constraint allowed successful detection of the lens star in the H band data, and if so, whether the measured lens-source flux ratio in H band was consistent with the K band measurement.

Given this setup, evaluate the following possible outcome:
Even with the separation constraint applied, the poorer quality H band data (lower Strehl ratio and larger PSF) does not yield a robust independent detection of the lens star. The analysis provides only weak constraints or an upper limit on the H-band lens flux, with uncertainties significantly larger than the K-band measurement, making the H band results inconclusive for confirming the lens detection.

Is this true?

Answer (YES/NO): NO